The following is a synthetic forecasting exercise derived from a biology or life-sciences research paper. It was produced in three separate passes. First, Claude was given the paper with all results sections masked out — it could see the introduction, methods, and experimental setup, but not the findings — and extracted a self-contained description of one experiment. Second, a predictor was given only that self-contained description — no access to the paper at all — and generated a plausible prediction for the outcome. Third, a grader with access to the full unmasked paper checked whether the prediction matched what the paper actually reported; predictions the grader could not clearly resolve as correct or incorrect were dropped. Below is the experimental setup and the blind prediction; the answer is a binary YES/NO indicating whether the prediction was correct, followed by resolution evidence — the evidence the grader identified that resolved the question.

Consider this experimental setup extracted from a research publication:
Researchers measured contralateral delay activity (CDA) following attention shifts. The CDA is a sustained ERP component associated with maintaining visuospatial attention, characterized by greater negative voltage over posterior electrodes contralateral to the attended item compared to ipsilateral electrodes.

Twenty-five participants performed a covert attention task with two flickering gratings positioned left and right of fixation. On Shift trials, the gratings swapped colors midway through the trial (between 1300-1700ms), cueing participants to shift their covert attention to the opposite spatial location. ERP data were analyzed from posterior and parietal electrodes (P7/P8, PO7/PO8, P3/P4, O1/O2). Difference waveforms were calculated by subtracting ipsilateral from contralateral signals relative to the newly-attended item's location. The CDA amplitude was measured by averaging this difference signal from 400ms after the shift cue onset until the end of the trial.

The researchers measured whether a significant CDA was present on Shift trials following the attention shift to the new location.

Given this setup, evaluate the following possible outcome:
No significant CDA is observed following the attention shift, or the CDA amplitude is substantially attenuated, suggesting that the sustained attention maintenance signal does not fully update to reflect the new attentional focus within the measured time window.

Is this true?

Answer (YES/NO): NO